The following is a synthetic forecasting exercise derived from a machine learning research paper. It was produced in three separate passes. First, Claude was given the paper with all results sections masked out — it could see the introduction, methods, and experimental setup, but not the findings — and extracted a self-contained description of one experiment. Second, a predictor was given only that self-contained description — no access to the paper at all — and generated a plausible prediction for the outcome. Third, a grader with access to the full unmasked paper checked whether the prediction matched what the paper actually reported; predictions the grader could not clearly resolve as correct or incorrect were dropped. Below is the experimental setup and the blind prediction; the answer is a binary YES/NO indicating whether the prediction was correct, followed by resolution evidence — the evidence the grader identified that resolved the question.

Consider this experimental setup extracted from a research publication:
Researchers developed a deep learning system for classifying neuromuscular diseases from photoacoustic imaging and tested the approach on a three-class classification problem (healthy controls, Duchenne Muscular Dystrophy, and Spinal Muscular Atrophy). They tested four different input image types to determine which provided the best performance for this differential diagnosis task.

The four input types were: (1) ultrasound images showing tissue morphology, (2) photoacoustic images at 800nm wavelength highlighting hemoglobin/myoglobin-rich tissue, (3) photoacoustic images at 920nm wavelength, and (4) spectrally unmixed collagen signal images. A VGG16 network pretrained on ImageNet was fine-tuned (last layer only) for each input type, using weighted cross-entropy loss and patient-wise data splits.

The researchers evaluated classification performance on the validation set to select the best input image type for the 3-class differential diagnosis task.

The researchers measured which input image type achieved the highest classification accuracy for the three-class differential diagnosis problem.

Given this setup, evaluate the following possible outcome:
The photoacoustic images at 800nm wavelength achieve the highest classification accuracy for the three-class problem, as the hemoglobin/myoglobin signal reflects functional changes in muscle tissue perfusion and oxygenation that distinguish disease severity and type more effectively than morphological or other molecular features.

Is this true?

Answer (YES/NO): NO